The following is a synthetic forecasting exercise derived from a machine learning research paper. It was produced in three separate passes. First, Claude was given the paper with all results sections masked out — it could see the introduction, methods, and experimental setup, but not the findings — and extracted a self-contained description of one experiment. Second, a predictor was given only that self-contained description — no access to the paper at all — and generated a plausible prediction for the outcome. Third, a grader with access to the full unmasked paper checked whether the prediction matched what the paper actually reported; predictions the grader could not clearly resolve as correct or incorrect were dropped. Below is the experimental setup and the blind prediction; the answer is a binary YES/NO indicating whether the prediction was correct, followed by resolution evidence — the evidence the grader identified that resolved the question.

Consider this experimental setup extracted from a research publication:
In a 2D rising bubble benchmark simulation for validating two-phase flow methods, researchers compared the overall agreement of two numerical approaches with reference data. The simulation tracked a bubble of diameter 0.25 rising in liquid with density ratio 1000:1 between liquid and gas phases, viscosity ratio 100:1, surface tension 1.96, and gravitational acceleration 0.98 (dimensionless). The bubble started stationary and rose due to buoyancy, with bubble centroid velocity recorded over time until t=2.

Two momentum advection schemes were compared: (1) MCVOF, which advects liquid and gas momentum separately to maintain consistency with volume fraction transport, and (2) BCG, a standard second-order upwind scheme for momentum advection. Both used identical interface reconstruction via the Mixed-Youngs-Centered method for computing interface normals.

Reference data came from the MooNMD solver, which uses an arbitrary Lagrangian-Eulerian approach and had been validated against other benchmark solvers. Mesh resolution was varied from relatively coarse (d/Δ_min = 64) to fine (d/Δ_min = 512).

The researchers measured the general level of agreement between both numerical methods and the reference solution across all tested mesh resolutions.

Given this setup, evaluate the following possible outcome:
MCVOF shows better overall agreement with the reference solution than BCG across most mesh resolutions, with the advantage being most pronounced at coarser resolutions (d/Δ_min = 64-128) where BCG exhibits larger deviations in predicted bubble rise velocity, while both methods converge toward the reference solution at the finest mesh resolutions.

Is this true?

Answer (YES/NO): YES